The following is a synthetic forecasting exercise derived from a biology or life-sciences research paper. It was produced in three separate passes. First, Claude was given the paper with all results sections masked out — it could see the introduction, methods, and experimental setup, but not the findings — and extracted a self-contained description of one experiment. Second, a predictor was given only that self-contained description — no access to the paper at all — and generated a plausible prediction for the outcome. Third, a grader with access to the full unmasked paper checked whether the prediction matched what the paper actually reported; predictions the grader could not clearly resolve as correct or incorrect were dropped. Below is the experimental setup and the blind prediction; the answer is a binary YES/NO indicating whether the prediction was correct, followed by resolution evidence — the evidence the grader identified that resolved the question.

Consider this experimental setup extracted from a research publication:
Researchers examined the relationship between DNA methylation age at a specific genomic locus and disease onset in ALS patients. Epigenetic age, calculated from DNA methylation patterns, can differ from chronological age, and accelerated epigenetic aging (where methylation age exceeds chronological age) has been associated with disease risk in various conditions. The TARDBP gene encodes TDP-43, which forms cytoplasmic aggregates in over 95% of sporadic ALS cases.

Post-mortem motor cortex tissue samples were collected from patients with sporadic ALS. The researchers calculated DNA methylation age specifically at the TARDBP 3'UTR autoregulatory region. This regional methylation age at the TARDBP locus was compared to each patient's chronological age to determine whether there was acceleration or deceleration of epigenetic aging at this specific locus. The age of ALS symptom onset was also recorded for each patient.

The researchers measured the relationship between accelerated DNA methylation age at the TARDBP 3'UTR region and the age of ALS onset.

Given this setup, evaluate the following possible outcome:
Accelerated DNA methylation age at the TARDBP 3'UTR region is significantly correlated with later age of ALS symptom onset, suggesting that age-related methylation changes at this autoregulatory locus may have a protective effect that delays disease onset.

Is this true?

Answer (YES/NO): NO